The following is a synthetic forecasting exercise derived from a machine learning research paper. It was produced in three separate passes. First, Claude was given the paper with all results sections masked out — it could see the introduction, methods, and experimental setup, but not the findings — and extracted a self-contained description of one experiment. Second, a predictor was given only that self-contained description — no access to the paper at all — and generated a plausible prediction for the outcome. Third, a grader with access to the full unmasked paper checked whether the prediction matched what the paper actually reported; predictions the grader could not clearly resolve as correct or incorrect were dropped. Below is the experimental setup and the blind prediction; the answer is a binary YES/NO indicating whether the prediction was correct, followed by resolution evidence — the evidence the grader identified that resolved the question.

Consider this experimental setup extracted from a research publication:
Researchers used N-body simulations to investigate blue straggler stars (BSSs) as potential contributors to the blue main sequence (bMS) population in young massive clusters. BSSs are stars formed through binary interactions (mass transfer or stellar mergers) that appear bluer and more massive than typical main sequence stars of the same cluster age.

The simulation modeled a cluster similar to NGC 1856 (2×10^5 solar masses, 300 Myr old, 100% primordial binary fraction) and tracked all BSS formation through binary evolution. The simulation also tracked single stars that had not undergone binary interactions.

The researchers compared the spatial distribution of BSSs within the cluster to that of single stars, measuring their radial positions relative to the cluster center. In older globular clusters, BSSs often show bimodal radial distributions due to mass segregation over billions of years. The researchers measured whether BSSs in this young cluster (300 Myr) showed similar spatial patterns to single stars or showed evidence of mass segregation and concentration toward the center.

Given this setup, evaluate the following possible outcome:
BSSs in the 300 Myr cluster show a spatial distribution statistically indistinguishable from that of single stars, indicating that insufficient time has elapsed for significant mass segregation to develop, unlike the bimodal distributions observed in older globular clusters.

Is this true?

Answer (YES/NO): YES